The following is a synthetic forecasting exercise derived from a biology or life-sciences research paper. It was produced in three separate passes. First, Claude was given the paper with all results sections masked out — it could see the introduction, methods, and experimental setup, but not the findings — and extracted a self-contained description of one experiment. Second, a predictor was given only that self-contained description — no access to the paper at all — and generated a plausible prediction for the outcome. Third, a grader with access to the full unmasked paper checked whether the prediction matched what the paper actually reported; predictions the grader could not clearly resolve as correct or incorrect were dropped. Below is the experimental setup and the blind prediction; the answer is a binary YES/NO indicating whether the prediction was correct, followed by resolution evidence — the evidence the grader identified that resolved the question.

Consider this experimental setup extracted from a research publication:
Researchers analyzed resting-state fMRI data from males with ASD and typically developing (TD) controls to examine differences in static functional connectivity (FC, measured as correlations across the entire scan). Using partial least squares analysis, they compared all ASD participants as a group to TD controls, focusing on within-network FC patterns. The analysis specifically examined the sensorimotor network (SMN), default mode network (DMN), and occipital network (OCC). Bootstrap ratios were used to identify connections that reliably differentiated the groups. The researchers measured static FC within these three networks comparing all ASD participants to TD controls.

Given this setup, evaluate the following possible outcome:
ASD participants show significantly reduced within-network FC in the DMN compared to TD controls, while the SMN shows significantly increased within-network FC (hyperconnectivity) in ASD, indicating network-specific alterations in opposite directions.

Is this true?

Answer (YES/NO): NO